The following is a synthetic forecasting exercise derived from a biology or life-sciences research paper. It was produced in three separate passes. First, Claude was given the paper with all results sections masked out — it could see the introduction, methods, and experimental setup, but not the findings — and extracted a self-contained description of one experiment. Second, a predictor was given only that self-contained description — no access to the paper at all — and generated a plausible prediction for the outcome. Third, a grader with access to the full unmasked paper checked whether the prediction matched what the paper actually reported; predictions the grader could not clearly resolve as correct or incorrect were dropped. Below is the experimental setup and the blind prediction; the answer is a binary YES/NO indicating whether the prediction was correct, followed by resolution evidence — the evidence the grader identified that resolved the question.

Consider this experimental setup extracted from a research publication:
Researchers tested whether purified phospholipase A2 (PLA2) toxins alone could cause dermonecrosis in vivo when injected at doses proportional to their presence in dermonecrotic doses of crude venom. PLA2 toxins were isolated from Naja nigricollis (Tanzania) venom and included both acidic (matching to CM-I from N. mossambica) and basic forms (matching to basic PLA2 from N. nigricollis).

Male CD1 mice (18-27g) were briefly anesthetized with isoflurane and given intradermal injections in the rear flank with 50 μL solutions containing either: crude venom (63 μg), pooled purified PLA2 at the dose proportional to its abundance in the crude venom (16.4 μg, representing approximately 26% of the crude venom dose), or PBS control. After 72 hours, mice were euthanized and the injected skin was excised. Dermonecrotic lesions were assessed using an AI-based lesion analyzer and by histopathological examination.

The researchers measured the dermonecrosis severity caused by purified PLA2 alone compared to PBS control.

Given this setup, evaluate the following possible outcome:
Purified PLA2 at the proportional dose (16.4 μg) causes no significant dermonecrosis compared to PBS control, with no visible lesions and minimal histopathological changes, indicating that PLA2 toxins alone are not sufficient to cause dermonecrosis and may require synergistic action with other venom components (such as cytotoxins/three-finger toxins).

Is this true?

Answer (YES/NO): NO